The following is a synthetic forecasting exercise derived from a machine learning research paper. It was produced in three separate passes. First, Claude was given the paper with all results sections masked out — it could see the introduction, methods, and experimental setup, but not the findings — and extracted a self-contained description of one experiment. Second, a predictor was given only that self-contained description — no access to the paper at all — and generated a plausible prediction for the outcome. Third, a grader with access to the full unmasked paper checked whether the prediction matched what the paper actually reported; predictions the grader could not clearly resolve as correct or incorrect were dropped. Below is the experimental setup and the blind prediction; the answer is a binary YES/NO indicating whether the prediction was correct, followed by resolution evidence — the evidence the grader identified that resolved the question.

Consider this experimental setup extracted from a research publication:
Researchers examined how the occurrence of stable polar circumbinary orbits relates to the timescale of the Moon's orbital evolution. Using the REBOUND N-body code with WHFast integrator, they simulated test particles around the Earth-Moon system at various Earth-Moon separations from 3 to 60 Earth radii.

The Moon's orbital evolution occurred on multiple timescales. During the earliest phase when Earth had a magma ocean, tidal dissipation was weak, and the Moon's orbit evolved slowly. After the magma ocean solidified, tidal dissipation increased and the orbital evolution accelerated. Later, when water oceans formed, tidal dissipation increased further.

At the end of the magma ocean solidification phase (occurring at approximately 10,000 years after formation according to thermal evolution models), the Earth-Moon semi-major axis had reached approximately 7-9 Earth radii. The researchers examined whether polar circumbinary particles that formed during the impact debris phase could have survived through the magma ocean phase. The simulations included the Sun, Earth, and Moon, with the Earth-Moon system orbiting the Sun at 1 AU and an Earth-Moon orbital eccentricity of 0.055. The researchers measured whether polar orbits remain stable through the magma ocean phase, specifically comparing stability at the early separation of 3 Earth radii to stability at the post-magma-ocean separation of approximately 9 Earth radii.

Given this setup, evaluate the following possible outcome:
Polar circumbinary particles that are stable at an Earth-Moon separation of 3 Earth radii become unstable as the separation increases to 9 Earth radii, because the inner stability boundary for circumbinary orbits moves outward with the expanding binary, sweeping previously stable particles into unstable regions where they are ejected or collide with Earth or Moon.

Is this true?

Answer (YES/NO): NO